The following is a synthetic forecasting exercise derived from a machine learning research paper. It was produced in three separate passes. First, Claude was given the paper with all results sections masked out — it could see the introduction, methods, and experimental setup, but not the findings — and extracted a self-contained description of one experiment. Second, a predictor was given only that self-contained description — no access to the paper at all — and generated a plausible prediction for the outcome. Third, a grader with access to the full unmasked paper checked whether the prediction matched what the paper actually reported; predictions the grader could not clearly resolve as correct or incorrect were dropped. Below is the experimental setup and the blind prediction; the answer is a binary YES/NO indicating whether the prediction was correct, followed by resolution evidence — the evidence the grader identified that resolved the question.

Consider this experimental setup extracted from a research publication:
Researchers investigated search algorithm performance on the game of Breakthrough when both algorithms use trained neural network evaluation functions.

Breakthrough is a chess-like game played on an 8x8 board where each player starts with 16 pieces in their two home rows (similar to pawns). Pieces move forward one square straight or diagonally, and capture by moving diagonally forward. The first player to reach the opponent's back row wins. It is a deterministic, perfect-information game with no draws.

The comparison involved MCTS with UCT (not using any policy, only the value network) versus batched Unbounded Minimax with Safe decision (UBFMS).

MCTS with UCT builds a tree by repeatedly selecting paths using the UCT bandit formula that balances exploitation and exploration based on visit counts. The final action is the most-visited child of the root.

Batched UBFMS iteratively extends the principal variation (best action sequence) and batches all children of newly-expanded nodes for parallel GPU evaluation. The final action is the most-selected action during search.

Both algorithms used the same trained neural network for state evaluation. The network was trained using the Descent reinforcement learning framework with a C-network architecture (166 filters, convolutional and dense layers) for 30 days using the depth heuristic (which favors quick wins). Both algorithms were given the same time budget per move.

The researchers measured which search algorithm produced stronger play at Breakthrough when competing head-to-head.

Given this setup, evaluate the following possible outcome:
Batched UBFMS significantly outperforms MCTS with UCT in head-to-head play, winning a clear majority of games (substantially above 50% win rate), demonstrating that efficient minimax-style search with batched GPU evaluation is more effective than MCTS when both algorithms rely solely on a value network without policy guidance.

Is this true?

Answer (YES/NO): YES